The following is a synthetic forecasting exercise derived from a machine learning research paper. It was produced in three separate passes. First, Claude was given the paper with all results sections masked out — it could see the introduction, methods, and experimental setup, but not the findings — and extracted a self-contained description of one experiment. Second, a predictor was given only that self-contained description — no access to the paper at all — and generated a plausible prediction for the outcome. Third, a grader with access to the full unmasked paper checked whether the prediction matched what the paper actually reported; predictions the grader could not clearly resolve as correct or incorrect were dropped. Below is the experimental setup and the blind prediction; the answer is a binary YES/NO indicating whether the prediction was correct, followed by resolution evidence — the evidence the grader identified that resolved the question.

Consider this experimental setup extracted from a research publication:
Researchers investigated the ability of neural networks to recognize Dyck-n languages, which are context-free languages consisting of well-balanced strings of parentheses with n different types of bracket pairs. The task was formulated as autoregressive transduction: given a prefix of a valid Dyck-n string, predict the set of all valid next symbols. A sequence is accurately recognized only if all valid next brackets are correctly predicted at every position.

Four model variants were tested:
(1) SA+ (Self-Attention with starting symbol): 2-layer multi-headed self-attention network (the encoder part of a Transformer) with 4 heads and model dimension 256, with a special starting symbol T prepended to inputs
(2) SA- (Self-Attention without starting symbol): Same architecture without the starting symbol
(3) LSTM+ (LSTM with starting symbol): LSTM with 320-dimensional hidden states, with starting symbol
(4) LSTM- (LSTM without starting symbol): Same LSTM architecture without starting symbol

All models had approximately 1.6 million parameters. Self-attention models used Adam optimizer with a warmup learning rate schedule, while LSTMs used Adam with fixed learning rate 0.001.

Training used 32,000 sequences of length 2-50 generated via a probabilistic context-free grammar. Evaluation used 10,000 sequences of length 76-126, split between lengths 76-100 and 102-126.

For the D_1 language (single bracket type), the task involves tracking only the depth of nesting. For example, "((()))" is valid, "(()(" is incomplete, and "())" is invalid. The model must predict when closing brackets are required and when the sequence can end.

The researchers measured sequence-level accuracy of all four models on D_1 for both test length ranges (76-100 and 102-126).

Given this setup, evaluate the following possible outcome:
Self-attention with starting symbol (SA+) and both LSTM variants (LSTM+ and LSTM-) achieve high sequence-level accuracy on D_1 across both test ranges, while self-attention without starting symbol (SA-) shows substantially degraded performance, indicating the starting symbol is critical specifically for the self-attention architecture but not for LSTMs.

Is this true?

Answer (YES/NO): NO